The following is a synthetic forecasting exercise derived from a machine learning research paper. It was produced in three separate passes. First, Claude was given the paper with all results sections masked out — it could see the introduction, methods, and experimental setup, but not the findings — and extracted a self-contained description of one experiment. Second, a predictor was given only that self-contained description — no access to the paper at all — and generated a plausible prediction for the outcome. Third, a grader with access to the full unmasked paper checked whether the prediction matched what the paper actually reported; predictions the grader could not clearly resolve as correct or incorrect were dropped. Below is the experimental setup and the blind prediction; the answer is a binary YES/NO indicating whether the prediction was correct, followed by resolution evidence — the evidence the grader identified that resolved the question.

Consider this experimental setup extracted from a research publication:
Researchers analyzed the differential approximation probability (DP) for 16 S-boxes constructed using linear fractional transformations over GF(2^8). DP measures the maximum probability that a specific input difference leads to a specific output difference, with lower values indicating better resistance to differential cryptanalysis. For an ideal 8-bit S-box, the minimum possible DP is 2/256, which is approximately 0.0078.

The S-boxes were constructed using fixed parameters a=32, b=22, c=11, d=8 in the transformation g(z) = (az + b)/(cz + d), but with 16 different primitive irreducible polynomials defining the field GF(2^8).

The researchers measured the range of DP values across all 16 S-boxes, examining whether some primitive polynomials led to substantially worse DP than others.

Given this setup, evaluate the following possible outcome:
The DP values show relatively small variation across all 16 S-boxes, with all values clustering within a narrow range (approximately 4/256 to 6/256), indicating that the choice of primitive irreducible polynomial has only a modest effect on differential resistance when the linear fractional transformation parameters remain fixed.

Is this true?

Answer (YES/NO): NO